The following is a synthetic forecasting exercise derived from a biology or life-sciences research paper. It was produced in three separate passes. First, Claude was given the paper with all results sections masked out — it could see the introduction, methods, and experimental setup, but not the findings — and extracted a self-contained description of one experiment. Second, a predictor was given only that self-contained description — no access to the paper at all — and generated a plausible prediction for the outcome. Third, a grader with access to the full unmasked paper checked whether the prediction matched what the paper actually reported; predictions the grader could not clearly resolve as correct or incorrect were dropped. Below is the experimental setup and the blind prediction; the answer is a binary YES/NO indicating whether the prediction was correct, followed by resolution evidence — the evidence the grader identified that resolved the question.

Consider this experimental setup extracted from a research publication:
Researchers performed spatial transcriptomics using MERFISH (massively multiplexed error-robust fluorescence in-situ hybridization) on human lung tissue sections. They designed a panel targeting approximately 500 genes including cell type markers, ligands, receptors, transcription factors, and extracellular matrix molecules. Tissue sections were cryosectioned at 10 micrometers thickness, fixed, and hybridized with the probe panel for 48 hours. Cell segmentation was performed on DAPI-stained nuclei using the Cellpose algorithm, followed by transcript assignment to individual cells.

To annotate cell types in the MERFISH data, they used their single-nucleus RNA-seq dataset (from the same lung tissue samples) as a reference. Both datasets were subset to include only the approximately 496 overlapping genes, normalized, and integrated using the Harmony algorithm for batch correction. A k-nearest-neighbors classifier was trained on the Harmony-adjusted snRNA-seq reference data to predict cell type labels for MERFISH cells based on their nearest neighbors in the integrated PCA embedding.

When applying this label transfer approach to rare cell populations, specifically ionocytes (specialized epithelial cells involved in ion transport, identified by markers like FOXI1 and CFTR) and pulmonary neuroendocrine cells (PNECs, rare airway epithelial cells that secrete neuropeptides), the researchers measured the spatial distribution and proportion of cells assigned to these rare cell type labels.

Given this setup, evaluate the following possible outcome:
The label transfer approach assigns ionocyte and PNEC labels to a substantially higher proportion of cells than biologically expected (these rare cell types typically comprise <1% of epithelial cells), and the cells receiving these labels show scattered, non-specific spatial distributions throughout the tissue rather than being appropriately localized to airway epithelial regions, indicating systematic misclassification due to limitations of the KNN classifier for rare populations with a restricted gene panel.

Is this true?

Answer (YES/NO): YES